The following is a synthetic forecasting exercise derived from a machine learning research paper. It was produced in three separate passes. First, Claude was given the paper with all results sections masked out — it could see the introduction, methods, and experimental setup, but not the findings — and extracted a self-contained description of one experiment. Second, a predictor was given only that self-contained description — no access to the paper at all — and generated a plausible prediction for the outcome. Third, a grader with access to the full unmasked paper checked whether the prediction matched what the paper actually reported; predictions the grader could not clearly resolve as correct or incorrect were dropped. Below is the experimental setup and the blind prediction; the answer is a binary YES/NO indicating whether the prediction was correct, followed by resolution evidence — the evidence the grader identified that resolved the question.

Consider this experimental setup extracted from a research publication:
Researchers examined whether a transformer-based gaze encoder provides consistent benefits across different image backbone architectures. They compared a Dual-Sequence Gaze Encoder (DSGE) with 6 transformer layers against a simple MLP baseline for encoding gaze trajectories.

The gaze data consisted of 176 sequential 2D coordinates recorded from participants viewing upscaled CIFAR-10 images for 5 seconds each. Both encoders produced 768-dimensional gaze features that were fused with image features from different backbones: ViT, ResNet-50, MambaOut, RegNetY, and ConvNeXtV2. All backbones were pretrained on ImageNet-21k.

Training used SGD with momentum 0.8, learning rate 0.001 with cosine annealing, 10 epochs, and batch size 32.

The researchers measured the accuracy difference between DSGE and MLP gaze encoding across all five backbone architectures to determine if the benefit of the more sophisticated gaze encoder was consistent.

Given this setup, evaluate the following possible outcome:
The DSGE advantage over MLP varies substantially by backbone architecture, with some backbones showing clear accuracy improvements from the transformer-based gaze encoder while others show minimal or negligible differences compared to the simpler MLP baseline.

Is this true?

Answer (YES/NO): YES